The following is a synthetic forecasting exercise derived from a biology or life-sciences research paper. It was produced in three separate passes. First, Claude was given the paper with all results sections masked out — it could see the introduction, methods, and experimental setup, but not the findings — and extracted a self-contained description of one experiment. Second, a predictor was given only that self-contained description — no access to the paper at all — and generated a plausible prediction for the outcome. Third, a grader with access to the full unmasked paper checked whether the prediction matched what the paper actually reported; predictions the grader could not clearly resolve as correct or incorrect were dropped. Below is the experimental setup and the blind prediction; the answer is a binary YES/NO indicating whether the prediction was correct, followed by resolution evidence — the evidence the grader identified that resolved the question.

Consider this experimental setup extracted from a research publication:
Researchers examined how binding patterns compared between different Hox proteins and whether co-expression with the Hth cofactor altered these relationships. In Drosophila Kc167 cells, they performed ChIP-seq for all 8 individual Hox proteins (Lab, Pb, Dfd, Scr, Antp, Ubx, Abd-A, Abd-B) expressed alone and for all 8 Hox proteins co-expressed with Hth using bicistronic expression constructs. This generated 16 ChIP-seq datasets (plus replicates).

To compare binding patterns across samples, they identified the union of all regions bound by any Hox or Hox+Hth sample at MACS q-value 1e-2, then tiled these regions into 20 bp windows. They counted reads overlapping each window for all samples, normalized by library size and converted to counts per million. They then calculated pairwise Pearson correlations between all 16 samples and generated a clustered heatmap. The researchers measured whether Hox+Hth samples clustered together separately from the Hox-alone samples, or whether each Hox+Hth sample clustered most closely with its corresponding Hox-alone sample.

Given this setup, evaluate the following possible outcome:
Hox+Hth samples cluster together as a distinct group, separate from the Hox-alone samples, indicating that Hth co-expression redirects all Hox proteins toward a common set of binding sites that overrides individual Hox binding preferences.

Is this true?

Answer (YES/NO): NO